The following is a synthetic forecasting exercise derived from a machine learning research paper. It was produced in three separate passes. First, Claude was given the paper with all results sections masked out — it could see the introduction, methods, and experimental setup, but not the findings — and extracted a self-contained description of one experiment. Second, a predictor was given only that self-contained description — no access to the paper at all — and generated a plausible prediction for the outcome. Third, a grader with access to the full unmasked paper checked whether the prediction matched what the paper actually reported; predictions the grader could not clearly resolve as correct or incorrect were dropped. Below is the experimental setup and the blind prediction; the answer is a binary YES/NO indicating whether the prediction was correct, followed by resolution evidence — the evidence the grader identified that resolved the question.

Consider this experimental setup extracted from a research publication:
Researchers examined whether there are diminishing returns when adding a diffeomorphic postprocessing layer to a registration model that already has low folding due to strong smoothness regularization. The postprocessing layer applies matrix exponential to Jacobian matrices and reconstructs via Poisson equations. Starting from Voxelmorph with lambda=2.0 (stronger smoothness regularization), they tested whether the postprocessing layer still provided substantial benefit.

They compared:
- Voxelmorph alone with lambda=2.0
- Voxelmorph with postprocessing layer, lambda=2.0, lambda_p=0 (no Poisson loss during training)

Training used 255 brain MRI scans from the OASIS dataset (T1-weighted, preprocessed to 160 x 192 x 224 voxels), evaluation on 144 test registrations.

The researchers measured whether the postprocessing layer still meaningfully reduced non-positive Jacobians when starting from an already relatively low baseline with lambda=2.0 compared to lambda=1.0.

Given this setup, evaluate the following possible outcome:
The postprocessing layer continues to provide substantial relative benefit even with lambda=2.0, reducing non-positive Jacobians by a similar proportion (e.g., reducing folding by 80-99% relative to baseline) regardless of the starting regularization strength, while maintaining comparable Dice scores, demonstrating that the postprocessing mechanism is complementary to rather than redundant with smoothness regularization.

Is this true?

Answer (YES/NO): NO